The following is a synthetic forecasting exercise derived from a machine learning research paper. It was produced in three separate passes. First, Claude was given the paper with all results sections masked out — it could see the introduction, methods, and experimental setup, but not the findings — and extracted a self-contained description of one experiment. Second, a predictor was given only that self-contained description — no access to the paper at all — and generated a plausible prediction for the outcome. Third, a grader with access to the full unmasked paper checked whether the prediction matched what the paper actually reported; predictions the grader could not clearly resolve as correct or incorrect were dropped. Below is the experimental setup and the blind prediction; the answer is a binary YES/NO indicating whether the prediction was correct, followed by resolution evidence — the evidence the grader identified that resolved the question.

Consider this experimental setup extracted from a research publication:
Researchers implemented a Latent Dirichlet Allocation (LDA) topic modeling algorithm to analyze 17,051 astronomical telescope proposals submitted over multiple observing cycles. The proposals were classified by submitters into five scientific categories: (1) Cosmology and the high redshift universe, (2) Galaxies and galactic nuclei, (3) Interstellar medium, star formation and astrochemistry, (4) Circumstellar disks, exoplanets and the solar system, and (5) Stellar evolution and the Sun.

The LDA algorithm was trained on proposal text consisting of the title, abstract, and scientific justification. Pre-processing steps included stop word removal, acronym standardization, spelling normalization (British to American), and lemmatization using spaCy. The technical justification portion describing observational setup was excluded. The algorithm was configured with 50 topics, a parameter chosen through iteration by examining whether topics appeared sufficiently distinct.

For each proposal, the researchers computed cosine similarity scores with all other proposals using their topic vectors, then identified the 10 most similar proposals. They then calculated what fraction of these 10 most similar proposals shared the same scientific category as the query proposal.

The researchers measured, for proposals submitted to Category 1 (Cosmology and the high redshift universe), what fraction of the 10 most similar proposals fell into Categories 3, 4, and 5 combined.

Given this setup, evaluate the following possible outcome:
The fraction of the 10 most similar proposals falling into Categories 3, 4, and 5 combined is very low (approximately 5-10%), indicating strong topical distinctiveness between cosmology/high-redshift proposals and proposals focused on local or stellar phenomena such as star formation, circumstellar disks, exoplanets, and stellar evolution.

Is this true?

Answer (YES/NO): NO